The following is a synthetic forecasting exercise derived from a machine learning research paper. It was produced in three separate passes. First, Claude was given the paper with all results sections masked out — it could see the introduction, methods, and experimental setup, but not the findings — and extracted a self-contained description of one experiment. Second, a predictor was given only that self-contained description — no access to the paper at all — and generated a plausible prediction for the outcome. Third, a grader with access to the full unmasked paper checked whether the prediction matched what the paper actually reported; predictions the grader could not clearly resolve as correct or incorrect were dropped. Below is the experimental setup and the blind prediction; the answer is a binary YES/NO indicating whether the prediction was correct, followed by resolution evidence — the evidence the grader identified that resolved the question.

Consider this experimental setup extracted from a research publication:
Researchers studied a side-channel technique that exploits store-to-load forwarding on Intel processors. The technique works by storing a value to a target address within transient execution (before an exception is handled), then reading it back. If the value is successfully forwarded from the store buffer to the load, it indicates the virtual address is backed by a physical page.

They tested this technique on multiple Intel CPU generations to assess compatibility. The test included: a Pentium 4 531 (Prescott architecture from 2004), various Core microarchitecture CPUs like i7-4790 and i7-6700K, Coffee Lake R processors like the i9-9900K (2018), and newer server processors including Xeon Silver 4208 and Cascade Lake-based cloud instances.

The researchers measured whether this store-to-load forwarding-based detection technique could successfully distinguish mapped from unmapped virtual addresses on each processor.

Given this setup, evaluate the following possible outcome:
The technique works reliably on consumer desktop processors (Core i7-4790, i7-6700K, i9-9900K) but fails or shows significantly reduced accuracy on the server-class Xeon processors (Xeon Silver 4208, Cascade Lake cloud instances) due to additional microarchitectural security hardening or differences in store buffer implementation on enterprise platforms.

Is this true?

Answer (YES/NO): NO